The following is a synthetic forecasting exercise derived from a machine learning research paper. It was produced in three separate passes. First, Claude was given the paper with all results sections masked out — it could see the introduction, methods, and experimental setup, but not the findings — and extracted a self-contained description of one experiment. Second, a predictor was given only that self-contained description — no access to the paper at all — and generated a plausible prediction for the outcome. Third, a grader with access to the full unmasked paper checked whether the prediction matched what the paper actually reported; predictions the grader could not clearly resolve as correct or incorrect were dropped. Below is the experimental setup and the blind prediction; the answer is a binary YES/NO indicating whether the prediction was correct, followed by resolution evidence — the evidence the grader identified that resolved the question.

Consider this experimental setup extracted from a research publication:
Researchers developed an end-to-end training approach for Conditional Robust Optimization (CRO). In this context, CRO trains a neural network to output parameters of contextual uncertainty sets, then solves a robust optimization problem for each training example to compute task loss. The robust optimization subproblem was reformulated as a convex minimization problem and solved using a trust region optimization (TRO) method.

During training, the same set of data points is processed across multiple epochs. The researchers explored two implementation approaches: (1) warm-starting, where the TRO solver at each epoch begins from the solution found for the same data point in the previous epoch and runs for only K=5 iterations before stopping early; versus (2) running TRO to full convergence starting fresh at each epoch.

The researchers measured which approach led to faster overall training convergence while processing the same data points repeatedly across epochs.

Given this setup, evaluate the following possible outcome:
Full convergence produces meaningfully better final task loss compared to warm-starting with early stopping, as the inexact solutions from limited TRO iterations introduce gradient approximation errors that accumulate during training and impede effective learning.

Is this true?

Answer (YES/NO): NO